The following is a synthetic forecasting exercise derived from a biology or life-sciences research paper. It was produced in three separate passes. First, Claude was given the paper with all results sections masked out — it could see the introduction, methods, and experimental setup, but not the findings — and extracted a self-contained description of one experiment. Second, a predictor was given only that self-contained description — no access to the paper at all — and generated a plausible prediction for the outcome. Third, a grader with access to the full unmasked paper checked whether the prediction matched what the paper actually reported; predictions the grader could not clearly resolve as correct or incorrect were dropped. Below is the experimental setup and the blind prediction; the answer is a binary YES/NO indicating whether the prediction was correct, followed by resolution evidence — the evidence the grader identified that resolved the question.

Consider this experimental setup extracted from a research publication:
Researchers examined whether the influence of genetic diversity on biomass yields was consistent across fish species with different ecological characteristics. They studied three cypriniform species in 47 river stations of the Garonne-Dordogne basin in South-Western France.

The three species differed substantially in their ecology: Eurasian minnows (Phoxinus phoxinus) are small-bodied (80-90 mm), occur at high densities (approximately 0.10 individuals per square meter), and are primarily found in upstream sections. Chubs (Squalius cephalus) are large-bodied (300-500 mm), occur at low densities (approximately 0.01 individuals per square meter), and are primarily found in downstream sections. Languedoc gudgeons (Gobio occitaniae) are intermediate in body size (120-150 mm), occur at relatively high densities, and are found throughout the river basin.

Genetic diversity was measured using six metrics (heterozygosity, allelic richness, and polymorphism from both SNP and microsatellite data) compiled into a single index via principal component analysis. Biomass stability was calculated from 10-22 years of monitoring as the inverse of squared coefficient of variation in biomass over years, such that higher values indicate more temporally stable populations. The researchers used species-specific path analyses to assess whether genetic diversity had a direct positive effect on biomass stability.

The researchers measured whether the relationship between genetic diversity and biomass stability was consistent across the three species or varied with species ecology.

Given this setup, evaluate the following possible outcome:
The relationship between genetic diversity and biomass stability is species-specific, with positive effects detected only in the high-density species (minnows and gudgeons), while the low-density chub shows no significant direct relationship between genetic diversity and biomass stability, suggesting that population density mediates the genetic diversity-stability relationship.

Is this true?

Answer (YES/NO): NO